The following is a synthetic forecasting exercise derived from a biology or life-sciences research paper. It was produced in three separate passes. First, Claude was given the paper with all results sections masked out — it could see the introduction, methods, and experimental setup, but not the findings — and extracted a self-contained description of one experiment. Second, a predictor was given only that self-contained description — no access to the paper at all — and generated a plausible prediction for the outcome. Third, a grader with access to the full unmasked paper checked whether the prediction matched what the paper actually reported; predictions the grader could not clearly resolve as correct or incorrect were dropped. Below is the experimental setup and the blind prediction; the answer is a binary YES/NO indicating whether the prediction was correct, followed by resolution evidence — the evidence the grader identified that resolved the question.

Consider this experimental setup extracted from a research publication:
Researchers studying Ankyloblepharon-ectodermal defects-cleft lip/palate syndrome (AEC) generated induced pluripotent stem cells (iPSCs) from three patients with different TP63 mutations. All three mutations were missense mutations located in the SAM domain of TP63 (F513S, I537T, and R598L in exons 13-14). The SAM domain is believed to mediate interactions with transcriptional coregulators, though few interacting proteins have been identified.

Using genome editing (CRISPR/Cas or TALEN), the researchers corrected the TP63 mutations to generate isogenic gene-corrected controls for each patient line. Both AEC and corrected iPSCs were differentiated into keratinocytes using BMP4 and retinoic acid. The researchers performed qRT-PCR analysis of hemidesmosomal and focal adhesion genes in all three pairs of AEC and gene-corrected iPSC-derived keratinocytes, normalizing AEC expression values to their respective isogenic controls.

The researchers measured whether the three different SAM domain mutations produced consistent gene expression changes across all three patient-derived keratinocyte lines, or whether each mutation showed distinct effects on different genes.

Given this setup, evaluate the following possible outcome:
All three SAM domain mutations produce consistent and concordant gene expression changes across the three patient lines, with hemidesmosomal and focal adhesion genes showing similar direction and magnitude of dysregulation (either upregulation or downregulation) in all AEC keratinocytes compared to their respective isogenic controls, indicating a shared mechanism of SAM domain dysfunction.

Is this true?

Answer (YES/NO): YES